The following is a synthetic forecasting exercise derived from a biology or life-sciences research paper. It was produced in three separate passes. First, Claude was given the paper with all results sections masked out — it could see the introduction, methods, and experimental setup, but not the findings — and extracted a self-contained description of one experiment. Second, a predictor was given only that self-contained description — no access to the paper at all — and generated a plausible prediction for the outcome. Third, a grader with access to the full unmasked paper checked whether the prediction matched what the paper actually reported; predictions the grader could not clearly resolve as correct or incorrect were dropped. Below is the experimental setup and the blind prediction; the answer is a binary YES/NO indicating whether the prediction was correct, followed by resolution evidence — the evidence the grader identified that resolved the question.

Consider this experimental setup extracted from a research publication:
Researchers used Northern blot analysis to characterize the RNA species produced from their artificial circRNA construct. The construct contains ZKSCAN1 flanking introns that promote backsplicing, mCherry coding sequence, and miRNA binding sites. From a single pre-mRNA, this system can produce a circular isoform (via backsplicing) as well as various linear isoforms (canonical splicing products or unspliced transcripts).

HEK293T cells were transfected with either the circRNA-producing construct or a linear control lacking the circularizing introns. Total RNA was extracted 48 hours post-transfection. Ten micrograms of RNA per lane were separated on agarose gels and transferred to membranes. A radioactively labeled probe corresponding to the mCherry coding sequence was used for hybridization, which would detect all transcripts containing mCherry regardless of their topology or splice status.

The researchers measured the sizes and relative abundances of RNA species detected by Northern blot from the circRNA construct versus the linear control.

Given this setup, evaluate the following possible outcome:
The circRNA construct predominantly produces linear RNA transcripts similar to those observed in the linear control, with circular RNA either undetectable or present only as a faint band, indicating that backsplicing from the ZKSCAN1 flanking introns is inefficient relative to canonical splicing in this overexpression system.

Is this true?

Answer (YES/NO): NO